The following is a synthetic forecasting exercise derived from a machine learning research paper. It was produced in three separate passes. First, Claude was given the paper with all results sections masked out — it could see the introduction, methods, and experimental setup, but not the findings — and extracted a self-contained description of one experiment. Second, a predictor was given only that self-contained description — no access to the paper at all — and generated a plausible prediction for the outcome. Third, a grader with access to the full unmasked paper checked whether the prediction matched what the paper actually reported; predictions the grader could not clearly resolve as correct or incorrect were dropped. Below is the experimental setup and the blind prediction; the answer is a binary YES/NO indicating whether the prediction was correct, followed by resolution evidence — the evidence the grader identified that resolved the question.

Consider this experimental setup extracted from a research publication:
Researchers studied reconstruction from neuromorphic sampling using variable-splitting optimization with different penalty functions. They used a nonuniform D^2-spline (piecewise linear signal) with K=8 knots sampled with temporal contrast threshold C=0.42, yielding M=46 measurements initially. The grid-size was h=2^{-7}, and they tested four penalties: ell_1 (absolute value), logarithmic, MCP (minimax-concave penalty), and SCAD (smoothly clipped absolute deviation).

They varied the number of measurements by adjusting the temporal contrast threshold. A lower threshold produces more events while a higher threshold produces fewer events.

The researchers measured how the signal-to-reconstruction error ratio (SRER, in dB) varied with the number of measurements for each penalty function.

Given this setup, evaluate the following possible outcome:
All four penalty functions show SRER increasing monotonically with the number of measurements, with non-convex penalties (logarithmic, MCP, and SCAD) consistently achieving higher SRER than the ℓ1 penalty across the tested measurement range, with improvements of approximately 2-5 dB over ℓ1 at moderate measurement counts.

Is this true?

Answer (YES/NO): NO